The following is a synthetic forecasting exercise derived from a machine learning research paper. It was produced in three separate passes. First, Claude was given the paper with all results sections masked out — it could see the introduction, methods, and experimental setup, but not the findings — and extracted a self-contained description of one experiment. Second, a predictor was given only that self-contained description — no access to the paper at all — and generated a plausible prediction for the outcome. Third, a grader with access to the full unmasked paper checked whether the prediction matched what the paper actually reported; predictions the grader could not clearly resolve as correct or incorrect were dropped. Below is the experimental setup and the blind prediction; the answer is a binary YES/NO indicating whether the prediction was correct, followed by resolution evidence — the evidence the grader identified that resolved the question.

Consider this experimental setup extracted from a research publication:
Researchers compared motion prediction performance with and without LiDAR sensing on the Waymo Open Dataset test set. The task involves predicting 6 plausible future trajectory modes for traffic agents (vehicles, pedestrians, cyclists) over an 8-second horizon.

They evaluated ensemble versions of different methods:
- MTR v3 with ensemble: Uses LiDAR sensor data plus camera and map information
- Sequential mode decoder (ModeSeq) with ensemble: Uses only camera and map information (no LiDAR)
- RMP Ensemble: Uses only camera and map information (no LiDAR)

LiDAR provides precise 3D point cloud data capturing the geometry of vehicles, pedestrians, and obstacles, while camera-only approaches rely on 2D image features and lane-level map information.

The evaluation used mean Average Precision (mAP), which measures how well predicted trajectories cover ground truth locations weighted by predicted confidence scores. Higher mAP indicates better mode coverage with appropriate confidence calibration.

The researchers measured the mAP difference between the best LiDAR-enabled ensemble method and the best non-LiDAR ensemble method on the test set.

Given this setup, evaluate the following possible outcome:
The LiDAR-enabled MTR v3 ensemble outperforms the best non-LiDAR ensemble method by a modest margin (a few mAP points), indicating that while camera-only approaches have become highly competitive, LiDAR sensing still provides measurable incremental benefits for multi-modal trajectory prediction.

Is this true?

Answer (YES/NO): YES